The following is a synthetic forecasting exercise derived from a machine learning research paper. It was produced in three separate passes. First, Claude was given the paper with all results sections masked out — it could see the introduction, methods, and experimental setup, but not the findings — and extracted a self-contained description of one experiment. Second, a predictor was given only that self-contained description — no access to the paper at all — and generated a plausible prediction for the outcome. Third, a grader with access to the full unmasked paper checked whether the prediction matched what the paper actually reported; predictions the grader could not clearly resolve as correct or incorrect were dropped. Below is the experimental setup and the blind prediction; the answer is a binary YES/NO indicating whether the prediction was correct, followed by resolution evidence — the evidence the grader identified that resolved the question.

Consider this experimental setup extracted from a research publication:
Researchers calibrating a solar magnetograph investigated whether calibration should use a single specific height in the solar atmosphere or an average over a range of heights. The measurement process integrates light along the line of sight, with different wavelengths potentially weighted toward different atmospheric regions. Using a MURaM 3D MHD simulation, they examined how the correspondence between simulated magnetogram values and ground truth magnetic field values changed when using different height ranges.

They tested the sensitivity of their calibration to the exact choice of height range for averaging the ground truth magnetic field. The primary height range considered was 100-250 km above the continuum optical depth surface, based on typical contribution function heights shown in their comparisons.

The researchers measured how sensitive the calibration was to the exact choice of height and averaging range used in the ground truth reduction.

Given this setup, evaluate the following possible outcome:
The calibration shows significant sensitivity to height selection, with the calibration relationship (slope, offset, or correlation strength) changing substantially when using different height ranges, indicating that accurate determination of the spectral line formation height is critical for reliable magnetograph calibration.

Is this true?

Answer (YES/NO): NO